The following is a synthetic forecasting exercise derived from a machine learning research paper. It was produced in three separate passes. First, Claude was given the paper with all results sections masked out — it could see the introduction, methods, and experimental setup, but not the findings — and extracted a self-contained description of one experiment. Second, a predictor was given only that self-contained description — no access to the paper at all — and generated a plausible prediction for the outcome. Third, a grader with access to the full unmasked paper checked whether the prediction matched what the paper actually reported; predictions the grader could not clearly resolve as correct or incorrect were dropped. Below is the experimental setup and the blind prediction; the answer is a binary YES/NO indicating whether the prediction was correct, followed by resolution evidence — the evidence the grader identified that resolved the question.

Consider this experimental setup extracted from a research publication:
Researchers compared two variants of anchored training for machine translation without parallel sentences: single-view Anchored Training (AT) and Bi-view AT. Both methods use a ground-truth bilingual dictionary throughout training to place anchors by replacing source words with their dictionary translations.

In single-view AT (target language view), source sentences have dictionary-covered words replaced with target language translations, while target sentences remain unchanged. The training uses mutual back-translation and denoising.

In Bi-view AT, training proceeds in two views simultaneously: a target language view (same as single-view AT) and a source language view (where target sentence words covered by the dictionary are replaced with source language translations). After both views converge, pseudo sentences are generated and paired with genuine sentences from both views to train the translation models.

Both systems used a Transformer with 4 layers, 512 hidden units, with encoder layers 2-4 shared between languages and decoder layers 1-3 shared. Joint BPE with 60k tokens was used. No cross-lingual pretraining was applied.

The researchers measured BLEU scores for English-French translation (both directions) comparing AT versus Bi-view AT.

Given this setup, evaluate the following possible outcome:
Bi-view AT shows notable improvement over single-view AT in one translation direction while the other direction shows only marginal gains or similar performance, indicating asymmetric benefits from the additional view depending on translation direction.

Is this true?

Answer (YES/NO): NO